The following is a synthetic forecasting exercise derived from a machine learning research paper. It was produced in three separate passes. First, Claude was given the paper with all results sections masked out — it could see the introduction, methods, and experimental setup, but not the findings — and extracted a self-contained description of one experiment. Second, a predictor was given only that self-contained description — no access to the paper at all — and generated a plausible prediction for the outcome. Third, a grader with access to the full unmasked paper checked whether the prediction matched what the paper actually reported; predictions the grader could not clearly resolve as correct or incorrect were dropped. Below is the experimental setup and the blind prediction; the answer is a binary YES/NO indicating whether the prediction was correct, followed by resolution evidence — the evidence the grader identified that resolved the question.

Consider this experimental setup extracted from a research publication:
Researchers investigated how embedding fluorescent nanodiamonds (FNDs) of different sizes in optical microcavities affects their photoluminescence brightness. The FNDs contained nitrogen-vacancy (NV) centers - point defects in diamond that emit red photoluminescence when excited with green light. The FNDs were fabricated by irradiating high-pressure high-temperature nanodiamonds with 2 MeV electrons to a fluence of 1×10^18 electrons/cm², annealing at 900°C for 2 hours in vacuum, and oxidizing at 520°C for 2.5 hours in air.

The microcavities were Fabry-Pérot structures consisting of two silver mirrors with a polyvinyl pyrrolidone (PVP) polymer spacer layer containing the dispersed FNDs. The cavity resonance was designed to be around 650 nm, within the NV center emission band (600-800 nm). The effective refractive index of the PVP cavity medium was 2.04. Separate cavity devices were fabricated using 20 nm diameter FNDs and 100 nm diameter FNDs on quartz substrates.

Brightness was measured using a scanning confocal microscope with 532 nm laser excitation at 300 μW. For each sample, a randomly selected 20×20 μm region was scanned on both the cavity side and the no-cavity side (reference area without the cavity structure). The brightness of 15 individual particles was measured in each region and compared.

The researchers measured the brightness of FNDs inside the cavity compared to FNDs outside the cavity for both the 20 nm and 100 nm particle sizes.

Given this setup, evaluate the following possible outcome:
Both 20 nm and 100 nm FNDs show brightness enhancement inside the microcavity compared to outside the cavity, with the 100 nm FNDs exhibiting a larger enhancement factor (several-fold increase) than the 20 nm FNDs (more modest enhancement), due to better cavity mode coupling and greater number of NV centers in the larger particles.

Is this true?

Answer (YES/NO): NO